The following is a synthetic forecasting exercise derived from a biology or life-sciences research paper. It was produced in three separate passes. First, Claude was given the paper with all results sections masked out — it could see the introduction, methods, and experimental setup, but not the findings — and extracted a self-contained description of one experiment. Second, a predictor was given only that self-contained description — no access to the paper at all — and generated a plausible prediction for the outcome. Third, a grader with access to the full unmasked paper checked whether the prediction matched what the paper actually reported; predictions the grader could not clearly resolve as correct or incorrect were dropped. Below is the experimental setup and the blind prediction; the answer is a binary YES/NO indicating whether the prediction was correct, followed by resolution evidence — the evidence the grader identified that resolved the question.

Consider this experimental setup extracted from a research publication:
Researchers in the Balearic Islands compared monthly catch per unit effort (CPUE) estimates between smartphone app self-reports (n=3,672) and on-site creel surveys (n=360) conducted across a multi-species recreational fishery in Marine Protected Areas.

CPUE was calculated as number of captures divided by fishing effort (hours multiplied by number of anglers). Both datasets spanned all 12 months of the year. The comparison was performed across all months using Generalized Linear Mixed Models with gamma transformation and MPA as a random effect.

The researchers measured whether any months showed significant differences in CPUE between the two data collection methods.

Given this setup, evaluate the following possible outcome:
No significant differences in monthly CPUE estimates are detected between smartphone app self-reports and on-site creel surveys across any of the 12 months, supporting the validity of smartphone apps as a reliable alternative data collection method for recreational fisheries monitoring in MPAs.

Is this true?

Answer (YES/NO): YES